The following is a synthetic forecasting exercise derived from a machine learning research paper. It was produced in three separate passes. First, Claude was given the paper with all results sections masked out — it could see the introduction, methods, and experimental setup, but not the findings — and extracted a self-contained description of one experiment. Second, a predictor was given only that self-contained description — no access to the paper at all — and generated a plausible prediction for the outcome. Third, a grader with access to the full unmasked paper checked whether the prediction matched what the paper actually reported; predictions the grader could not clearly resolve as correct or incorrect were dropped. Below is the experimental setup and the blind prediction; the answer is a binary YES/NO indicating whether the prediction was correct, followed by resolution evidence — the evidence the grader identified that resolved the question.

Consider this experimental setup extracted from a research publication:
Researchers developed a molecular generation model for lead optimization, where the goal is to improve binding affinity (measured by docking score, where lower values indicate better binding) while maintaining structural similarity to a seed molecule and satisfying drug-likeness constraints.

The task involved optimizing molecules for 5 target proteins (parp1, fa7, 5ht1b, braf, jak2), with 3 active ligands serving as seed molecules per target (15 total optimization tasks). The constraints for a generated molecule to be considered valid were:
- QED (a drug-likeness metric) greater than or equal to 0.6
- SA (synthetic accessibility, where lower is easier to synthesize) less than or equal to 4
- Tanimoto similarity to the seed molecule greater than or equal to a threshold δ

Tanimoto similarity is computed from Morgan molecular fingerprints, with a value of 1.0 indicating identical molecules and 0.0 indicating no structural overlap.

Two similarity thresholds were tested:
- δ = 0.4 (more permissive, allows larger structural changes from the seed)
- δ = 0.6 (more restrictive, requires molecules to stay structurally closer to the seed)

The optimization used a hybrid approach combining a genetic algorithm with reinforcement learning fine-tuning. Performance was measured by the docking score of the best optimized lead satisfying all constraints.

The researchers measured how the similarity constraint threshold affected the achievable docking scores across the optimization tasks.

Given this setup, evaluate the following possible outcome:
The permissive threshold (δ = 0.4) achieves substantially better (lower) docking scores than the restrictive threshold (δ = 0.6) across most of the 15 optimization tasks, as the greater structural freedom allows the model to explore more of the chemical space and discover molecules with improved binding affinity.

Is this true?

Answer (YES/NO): NO